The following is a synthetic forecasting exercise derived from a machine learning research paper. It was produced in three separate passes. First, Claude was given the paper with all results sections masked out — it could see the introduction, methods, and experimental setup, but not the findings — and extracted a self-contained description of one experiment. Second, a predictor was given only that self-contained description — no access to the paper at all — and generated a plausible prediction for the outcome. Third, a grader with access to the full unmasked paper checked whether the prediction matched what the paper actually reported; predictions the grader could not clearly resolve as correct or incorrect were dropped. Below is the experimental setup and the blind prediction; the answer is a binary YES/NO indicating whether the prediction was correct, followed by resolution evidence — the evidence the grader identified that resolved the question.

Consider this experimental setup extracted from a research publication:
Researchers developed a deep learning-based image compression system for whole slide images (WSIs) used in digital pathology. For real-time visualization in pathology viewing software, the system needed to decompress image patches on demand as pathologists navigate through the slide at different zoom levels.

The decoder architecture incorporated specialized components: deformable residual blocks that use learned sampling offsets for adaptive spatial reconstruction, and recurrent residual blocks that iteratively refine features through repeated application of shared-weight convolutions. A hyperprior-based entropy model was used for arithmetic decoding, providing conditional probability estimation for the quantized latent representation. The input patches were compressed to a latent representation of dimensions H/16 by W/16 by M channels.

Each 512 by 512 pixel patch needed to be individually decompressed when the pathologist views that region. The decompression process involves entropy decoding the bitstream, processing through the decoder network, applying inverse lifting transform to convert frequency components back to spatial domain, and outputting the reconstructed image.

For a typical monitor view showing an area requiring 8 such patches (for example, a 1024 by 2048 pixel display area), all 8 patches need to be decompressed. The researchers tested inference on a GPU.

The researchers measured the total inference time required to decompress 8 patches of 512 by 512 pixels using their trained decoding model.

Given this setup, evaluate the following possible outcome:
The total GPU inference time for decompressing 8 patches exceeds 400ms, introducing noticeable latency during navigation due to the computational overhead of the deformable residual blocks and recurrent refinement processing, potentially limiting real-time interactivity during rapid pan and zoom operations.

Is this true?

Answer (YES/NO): YES